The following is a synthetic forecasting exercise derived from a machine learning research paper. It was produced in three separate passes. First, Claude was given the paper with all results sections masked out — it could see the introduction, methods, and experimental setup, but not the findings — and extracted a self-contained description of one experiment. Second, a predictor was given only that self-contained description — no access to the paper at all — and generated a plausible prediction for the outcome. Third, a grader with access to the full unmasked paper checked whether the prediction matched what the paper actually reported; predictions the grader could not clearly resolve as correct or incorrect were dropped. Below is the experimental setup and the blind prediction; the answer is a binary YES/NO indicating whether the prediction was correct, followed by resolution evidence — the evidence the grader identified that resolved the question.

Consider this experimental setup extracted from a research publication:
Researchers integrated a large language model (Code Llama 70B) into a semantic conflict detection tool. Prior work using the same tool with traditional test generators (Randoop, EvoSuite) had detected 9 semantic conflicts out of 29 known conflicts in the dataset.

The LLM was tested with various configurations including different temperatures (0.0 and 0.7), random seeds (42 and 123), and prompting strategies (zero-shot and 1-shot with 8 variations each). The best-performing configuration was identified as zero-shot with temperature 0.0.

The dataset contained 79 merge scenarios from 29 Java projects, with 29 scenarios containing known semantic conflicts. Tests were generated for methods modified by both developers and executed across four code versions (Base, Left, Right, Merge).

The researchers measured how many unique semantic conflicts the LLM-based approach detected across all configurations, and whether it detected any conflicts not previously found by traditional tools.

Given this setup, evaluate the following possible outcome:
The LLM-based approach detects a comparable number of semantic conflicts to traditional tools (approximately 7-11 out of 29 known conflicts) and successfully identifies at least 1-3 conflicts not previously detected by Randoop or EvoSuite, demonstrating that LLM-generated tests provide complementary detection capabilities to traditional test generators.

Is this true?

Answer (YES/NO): NO